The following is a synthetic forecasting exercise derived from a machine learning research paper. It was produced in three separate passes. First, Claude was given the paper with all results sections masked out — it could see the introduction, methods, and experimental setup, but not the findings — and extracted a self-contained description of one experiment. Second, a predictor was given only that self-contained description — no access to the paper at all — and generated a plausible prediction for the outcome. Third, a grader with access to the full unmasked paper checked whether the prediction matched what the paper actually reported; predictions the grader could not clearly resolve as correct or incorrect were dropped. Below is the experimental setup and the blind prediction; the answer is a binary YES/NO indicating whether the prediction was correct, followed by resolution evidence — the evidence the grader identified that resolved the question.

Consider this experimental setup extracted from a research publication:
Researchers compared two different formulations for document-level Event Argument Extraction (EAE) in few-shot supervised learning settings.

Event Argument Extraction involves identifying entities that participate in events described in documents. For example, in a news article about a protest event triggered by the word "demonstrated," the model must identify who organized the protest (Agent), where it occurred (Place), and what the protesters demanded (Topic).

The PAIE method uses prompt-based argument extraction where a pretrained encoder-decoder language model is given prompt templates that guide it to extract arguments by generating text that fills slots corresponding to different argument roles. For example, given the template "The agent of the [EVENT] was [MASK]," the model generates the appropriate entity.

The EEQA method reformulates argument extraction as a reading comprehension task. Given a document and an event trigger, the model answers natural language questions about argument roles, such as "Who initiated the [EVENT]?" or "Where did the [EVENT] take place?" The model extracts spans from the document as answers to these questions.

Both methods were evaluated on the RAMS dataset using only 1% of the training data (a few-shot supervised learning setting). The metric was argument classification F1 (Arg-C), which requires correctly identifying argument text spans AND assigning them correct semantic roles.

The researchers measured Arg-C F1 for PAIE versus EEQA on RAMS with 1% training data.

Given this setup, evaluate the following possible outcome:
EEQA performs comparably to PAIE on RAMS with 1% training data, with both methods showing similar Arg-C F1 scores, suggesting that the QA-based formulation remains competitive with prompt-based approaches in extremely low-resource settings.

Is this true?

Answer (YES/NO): NO